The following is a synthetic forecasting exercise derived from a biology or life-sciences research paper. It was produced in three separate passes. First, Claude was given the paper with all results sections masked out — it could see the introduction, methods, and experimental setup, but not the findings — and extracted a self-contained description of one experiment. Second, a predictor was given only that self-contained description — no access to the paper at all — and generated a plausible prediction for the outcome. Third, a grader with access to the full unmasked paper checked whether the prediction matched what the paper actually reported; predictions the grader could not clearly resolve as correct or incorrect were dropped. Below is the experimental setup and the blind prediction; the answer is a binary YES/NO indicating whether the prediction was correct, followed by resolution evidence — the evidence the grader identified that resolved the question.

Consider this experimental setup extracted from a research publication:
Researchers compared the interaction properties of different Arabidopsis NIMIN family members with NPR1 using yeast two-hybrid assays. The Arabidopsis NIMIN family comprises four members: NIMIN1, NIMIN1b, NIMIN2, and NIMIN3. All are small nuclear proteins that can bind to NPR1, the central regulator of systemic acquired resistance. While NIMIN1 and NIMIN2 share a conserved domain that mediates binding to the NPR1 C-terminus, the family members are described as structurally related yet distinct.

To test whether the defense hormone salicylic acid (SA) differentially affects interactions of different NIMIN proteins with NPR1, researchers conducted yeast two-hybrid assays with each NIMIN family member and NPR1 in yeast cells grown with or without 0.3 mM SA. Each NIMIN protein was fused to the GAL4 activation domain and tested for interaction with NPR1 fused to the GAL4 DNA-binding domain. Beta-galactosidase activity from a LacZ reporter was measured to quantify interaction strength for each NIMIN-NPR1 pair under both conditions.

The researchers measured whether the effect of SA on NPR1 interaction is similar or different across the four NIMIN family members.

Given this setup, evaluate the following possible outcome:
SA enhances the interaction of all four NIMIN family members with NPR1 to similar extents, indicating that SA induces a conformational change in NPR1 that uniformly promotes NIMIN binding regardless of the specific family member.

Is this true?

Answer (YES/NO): NO